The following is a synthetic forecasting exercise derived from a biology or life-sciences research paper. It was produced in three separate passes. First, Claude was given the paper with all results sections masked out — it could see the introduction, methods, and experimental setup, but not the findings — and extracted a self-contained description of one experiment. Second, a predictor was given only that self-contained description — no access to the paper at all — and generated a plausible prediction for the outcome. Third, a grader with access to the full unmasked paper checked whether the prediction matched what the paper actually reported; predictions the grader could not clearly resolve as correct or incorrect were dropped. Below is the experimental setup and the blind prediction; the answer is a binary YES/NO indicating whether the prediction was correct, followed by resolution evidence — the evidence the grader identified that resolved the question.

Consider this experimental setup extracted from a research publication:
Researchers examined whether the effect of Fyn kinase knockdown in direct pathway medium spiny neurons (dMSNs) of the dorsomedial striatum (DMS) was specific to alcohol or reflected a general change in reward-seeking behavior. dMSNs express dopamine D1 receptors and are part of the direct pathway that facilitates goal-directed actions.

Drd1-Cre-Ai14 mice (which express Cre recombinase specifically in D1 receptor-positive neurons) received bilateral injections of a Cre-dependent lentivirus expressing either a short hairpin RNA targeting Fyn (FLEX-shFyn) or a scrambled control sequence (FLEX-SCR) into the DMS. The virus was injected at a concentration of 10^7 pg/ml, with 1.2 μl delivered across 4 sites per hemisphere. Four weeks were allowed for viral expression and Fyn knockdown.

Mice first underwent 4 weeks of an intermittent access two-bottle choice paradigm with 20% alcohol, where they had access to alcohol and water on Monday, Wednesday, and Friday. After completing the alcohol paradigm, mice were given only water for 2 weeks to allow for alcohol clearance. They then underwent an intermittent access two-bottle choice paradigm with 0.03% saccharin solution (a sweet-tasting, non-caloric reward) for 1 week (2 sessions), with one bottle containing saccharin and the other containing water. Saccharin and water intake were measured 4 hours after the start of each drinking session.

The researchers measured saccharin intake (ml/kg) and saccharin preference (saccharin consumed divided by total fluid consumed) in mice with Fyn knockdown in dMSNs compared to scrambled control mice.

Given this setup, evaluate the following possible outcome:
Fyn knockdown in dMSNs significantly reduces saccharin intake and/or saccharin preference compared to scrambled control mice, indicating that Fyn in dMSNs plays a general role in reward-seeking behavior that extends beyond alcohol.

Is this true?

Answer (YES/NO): NO